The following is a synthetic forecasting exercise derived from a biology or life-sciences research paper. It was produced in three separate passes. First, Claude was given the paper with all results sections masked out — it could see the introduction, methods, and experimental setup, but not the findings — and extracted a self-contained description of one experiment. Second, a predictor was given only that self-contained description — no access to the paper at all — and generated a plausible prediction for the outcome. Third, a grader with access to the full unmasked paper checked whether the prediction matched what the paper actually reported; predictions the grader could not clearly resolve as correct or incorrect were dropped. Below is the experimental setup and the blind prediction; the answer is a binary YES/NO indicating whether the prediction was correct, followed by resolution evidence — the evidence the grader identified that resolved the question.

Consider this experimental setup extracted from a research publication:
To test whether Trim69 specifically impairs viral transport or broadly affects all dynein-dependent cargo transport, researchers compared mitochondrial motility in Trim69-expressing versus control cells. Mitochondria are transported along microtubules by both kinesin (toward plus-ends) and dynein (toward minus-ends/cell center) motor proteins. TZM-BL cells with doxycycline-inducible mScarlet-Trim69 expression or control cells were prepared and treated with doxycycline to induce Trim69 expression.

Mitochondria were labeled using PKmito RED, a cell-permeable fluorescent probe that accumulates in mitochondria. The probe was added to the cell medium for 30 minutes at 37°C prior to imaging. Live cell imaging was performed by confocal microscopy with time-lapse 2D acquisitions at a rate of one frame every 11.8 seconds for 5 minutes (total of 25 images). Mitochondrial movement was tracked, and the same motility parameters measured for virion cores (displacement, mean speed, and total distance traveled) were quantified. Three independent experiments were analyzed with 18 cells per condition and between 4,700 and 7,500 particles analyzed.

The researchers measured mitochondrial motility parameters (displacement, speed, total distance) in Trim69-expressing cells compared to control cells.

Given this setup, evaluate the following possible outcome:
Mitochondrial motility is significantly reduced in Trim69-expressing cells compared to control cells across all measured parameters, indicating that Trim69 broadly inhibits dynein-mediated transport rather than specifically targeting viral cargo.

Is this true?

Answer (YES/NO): YES